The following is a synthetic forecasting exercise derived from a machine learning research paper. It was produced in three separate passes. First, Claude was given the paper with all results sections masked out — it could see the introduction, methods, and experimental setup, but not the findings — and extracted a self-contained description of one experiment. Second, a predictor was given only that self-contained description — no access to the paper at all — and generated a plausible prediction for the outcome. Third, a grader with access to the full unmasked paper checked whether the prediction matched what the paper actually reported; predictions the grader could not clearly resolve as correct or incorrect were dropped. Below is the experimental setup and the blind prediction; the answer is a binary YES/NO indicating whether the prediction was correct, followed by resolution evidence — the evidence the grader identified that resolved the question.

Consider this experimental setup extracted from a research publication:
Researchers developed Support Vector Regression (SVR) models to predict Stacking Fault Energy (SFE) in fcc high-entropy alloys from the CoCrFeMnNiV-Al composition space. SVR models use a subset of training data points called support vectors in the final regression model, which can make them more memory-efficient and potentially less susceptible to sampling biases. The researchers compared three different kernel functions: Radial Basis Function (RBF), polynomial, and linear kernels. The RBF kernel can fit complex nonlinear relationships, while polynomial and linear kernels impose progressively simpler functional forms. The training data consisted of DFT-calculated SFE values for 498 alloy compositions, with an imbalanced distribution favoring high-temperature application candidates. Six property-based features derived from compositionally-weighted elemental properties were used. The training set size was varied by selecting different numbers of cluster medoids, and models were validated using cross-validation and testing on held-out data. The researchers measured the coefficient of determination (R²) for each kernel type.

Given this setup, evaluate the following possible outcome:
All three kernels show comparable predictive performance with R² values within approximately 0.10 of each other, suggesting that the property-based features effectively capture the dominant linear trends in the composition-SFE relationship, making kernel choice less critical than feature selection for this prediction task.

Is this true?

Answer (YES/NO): NO